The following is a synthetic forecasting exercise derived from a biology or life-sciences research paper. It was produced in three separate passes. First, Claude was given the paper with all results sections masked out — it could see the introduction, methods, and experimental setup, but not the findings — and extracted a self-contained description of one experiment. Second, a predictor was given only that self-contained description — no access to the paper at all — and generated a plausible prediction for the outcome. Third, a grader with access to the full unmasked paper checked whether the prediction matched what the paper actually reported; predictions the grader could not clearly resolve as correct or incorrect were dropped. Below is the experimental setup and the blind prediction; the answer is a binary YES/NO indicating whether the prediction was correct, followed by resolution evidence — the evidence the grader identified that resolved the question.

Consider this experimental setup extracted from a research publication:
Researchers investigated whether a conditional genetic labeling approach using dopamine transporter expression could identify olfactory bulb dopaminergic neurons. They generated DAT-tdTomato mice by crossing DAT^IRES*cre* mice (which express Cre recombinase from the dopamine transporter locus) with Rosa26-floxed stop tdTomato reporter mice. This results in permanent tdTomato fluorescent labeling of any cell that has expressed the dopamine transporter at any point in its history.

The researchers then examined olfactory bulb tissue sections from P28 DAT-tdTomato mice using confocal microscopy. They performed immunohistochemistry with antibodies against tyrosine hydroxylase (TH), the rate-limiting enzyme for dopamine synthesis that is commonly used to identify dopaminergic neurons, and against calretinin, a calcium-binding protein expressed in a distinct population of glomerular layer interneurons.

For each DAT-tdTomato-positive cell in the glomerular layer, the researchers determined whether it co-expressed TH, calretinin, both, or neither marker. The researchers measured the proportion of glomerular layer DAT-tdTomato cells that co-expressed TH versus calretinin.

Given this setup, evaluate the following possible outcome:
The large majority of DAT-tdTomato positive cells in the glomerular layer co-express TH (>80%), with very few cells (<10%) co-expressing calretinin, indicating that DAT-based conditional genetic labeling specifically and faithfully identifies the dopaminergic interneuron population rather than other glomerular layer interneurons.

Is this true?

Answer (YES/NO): NO